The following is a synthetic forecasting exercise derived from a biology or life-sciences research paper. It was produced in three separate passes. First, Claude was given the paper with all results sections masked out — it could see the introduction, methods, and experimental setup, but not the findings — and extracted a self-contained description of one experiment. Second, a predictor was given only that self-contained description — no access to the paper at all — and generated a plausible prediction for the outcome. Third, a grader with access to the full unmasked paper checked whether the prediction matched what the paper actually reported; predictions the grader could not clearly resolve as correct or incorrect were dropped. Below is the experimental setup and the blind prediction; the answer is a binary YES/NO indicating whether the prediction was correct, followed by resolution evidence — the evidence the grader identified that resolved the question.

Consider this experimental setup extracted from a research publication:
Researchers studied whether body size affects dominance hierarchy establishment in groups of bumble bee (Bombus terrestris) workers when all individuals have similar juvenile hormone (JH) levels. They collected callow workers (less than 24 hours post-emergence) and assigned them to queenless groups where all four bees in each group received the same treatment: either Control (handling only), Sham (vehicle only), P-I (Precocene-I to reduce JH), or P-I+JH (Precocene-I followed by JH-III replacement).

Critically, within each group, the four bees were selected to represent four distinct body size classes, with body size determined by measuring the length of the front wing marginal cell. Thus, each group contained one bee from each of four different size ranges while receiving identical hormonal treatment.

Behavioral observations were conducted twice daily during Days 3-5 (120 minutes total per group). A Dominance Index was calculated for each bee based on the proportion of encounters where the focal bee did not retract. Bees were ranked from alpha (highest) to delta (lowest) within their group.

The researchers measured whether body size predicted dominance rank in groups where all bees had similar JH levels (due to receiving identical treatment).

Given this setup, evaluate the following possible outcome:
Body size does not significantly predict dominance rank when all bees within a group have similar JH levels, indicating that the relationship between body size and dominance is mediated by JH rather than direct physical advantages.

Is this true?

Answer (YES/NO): NO